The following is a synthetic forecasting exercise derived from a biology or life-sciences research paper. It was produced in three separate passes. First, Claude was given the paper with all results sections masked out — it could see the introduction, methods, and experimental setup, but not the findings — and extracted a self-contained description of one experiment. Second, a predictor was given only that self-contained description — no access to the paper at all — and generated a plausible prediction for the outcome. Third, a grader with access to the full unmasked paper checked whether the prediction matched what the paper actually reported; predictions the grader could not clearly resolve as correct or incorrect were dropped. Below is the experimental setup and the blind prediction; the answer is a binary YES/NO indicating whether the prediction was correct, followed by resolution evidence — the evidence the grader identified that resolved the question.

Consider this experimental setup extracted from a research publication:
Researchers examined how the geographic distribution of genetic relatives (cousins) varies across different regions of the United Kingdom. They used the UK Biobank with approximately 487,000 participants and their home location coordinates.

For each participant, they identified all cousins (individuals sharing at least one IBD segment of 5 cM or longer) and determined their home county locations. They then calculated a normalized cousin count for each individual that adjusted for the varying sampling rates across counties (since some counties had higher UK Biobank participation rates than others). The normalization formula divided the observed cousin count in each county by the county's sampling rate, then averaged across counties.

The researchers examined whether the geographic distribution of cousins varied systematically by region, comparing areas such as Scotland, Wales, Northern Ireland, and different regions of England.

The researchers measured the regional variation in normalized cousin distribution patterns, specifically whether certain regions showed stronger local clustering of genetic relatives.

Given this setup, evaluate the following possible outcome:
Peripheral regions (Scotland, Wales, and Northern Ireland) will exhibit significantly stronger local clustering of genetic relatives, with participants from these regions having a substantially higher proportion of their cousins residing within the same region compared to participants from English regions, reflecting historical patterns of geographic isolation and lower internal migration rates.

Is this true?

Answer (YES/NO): NO